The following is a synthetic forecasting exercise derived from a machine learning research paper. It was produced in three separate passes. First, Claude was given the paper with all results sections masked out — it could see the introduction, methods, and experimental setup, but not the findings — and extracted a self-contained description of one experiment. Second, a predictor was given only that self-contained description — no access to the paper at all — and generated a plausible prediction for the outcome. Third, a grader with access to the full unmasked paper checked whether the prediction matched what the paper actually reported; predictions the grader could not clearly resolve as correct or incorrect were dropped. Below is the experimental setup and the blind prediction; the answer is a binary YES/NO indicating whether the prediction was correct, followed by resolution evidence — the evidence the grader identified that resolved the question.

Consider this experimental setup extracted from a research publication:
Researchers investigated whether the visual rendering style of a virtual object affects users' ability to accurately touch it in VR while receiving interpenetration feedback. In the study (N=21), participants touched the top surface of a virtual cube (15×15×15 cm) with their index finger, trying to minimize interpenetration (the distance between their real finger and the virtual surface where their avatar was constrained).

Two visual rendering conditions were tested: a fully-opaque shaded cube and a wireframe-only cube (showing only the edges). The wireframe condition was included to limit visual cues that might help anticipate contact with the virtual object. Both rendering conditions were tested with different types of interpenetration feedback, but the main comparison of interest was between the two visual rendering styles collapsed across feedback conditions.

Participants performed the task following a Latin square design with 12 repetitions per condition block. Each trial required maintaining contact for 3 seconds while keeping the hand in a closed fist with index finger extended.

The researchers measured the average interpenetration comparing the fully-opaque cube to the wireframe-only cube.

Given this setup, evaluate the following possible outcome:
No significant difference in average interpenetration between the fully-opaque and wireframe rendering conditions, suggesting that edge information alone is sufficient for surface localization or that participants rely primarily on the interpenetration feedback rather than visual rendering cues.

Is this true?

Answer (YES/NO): YES